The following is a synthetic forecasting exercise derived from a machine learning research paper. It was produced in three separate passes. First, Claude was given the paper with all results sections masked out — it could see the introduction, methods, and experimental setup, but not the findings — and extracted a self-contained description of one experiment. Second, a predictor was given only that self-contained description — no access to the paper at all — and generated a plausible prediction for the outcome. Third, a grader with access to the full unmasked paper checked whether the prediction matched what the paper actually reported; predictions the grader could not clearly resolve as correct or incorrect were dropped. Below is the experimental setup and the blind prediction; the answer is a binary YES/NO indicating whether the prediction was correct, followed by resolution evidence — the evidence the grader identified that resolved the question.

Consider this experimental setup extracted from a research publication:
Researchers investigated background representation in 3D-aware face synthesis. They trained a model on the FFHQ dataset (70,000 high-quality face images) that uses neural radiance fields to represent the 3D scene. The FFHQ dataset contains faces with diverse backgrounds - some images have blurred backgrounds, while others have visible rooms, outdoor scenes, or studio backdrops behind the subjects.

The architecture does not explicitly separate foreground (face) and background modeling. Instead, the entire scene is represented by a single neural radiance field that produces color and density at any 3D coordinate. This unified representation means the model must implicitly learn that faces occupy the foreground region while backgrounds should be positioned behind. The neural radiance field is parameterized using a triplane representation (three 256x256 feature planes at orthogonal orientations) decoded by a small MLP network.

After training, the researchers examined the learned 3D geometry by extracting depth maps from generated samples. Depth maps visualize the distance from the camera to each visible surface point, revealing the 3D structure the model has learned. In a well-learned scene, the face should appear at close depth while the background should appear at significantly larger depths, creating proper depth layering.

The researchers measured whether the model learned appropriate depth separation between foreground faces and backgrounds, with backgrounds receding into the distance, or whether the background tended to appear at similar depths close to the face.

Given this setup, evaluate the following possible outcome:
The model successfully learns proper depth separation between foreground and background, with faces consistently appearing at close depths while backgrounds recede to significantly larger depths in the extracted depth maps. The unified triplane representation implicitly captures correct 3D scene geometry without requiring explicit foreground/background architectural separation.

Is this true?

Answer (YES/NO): NO